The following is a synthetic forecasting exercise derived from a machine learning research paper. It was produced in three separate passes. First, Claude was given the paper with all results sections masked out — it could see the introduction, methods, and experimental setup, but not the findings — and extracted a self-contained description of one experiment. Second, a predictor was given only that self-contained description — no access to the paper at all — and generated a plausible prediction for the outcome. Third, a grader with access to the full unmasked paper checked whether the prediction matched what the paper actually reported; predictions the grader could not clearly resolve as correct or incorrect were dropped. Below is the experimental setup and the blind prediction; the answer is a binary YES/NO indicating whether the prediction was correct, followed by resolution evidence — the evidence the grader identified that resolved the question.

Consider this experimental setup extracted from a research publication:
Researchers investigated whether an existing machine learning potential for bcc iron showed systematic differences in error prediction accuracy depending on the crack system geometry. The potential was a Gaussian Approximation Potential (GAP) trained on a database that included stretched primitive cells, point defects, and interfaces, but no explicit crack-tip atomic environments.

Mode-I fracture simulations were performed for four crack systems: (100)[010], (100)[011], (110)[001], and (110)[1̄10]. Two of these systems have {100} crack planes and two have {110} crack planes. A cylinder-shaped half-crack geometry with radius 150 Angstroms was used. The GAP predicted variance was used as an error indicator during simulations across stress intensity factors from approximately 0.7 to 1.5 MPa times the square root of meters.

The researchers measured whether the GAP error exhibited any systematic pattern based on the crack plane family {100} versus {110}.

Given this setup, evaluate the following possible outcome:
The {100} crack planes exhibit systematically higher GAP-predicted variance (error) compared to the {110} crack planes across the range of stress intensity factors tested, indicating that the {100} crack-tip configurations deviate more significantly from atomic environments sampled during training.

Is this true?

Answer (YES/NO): NO